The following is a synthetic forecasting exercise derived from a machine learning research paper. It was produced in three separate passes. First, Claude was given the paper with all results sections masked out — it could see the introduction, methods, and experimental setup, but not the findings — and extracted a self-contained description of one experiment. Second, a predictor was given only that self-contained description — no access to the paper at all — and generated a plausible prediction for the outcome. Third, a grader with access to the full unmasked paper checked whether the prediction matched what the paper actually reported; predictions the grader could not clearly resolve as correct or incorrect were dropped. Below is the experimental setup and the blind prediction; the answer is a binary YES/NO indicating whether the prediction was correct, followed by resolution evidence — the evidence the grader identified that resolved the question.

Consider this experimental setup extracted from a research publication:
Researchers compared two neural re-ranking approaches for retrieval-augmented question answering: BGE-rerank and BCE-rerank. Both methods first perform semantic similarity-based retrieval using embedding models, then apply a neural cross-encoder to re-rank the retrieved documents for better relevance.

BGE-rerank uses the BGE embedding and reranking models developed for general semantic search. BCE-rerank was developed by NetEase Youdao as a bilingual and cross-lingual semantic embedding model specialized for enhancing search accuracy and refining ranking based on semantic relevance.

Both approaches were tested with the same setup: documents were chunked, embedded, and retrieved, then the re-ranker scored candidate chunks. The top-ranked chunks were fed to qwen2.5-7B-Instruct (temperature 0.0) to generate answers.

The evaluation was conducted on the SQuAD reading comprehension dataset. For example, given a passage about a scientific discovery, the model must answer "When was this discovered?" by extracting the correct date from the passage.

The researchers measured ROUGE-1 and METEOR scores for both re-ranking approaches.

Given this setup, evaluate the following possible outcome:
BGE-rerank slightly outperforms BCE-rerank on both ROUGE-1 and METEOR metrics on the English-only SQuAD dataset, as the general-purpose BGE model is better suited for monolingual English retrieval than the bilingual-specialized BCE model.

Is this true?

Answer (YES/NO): NO